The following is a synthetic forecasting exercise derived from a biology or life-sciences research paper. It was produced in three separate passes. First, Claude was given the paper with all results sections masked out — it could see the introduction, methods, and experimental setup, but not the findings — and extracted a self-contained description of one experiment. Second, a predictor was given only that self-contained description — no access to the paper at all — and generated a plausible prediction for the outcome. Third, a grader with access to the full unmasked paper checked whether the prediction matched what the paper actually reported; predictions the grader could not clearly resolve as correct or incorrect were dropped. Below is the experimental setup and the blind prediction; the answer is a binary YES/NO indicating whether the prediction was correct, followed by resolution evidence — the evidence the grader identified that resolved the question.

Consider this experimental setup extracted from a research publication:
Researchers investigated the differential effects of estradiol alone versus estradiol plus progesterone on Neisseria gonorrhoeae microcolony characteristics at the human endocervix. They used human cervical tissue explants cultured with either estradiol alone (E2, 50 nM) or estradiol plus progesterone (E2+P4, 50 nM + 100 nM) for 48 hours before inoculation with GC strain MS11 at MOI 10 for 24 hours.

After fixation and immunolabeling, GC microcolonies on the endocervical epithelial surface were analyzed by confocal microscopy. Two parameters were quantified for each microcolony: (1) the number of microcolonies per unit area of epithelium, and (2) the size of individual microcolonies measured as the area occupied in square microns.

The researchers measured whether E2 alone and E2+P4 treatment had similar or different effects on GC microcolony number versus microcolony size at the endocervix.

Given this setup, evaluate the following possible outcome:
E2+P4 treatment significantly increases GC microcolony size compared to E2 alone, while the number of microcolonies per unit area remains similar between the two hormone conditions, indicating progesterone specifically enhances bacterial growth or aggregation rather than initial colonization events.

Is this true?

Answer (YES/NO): YES